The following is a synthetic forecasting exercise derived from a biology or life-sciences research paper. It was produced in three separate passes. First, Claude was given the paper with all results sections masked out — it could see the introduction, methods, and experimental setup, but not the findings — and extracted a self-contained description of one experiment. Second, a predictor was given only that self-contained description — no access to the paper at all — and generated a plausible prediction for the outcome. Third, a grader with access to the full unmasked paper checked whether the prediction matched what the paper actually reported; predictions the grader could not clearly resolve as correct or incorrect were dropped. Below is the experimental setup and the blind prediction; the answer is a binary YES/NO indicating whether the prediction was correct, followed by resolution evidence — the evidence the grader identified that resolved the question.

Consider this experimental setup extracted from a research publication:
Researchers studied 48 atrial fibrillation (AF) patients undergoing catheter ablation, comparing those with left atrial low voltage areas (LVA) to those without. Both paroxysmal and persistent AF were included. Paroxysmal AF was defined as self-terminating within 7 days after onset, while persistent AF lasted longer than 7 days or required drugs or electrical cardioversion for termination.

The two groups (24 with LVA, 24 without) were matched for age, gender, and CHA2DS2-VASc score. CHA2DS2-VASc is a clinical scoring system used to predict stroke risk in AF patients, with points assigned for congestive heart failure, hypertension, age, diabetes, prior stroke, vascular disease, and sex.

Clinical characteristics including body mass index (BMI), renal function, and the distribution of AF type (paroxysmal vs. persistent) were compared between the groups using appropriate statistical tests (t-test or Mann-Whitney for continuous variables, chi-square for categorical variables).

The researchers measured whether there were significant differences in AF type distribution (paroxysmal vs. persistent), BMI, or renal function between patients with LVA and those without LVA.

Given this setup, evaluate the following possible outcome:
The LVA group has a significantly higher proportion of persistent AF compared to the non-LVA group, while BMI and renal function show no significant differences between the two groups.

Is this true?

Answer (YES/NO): NO